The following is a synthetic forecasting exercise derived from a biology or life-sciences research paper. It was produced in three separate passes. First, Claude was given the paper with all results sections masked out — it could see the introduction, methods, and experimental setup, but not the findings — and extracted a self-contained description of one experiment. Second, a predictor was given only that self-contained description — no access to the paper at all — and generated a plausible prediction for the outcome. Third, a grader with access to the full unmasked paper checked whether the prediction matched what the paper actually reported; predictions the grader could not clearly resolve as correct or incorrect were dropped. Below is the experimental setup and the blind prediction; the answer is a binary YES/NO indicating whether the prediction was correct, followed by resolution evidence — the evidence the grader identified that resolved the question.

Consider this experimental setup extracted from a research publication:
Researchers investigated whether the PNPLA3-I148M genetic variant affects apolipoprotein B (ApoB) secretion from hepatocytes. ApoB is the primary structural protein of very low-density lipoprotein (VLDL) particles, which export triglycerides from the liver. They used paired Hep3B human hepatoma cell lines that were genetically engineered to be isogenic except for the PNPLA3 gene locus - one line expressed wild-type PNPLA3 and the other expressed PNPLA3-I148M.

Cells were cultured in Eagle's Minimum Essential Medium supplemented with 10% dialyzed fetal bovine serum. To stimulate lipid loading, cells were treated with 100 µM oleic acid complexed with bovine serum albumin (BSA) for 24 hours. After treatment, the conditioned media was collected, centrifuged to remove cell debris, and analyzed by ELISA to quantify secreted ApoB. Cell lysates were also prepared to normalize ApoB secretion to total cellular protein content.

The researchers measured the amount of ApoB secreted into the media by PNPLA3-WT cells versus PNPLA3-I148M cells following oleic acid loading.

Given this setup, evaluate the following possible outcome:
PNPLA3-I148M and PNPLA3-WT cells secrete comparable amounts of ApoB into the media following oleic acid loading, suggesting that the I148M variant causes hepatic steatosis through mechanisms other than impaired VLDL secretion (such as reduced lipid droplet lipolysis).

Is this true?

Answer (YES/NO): NO